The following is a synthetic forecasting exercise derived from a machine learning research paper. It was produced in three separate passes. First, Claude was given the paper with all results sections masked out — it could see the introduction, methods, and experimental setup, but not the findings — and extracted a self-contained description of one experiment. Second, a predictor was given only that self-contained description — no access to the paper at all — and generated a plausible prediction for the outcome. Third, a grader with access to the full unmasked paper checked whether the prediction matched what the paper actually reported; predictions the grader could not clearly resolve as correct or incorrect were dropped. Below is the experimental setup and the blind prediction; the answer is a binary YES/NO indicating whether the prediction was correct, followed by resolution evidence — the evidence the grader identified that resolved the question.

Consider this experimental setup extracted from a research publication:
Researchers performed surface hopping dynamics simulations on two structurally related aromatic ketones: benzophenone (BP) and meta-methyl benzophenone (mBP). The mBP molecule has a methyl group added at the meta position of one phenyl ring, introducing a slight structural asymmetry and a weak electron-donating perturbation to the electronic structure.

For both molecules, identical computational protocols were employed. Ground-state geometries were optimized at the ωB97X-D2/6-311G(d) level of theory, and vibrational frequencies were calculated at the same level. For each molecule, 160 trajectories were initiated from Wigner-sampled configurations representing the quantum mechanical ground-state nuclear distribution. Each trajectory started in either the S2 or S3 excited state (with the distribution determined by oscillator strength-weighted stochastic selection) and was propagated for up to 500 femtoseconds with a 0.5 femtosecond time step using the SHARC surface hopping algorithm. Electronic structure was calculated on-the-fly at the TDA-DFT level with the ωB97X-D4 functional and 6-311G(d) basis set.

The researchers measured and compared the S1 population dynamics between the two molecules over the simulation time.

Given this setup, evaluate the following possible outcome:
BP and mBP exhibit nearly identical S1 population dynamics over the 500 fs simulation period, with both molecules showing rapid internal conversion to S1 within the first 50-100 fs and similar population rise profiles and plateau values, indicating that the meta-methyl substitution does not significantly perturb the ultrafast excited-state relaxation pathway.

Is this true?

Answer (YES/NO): NO